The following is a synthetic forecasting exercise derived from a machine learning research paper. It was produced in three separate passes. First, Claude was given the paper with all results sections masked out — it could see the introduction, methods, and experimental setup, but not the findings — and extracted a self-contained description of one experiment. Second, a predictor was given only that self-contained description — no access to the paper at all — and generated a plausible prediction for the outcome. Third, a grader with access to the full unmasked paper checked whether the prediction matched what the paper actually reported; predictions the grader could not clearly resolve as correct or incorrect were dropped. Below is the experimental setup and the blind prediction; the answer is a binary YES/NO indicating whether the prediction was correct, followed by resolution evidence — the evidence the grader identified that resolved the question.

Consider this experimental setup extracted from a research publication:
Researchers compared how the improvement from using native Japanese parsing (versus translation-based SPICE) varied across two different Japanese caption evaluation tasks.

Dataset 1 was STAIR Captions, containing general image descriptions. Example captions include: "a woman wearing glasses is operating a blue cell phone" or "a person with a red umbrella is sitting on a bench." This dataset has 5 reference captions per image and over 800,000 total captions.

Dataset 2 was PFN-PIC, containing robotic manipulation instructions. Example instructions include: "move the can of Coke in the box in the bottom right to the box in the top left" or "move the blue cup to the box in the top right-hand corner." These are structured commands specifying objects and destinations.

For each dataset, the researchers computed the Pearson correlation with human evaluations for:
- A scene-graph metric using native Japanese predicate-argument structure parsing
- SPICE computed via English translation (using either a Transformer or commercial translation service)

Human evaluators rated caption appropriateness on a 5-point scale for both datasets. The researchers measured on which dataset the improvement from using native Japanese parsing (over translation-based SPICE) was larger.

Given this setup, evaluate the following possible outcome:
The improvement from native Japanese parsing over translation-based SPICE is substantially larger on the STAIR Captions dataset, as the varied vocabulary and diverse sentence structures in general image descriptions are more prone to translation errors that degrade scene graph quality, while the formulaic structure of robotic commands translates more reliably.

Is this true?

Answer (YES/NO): NO